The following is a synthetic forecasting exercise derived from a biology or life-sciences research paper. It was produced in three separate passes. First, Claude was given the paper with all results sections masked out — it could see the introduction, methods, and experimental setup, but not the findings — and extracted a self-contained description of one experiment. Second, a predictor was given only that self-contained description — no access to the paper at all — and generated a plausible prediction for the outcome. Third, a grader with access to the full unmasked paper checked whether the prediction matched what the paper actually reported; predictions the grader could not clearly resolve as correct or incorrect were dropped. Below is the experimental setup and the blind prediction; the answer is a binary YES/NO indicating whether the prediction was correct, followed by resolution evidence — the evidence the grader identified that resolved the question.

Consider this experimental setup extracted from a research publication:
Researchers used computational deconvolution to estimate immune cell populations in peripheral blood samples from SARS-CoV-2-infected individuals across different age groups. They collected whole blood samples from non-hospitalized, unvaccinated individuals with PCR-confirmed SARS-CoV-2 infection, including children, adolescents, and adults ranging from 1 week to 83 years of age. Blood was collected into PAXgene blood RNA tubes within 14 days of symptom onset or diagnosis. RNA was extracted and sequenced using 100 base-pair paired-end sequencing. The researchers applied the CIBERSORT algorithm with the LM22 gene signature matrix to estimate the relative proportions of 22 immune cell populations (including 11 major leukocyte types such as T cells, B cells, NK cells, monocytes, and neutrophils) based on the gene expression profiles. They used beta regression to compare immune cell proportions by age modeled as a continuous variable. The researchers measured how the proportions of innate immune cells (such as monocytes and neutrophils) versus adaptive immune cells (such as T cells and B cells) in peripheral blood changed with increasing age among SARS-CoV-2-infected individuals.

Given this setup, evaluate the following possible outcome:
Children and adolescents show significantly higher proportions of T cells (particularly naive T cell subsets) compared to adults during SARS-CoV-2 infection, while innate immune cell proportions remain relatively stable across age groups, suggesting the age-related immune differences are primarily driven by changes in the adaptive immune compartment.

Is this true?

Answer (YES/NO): NO